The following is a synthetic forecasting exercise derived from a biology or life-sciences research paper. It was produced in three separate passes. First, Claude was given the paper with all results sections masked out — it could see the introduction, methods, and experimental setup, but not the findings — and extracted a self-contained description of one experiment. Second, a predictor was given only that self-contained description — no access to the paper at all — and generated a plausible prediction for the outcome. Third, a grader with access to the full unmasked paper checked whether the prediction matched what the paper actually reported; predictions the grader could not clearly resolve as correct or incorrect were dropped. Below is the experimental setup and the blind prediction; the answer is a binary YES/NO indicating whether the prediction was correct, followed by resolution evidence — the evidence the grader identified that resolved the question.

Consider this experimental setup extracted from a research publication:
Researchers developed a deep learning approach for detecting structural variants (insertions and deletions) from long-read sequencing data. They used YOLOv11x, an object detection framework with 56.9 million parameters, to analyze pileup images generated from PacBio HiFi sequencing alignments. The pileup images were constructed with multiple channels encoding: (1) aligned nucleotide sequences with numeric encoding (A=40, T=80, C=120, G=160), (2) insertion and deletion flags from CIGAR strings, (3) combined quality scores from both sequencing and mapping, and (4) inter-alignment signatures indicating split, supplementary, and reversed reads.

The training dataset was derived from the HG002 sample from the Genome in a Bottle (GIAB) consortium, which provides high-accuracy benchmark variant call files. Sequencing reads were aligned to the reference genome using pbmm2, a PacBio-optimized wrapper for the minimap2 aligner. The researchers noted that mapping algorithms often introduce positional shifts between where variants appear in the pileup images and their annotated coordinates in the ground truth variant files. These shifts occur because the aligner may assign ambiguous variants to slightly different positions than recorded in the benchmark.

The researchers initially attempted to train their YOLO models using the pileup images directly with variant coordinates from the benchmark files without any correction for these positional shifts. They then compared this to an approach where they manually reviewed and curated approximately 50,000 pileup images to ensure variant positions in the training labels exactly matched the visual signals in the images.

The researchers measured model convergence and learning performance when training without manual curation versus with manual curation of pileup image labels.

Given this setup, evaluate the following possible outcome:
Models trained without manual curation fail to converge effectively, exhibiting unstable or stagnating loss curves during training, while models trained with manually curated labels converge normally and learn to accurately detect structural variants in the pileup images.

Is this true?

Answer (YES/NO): YES